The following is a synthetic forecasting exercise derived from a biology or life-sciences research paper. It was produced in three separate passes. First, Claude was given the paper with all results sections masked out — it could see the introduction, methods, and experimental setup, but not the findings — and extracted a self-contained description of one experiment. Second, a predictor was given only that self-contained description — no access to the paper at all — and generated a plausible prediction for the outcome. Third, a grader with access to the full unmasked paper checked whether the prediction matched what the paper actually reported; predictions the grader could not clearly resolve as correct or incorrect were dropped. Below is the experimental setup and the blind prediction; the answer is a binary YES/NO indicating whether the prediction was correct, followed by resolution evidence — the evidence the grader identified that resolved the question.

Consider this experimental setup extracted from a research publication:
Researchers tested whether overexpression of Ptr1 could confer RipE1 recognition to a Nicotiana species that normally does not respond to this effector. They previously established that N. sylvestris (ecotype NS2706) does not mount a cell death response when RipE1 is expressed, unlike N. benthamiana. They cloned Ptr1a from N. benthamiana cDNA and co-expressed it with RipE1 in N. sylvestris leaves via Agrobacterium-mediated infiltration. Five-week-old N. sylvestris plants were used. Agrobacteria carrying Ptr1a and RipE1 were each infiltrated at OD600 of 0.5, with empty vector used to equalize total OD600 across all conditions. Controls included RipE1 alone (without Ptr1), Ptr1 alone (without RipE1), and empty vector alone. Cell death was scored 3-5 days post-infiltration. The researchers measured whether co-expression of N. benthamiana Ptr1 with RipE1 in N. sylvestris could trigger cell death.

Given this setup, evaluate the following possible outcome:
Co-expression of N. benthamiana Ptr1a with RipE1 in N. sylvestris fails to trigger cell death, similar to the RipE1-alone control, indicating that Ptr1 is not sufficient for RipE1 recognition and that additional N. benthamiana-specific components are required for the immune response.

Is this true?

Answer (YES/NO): NO